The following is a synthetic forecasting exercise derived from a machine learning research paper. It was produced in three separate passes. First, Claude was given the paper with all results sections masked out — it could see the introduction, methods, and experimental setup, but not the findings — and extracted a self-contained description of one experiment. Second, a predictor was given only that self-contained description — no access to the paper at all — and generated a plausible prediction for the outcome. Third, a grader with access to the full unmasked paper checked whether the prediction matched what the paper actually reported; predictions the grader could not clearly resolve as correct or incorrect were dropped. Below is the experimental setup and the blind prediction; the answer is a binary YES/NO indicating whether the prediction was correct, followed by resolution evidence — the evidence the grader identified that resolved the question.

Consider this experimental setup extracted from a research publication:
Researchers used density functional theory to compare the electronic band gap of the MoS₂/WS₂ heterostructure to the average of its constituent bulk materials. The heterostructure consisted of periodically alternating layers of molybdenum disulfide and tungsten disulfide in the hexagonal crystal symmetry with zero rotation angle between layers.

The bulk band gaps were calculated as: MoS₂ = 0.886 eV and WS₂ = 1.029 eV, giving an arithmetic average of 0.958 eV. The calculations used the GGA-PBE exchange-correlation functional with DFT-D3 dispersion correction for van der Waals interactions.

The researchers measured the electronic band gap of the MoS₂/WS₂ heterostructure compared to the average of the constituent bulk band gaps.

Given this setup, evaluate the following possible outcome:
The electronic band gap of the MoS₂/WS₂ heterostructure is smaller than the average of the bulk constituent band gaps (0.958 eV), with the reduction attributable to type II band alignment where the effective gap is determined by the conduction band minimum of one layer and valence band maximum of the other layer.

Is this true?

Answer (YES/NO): NO